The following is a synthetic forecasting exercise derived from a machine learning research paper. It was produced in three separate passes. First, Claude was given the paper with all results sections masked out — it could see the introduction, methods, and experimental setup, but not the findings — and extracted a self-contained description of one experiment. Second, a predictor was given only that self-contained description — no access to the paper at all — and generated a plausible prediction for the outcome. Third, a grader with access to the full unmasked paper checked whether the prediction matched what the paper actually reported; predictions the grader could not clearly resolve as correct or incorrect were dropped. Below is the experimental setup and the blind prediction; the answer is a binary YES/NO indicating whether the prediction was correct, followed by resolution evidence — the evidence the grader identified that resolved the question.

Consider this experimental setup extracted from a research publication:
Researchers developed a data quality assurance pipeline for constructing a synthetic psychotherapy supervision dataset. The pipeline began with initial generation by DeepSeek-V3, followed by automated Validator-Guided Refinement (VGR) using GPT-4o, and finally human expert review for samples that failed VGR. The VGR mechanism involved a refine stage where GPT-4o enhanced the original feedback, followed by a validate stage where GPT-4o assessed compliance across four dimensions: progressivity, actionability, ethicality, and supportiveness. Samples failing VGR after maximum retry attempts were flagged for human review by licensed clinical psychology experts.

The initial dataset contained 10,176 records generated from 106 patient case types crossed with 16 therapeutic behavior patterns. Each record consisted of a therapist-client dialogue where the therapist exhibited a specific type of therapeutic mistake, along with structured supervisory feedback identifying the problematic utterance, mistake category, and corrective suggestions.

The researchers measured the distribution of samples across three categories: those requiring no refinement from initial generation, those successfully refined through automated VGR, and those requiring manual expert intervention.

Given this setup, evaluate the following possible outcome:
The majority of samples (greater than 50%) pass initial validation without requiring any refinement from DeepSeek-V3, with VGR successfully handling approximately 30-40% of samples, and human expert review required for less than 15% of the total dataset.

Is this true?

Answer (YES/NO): NO